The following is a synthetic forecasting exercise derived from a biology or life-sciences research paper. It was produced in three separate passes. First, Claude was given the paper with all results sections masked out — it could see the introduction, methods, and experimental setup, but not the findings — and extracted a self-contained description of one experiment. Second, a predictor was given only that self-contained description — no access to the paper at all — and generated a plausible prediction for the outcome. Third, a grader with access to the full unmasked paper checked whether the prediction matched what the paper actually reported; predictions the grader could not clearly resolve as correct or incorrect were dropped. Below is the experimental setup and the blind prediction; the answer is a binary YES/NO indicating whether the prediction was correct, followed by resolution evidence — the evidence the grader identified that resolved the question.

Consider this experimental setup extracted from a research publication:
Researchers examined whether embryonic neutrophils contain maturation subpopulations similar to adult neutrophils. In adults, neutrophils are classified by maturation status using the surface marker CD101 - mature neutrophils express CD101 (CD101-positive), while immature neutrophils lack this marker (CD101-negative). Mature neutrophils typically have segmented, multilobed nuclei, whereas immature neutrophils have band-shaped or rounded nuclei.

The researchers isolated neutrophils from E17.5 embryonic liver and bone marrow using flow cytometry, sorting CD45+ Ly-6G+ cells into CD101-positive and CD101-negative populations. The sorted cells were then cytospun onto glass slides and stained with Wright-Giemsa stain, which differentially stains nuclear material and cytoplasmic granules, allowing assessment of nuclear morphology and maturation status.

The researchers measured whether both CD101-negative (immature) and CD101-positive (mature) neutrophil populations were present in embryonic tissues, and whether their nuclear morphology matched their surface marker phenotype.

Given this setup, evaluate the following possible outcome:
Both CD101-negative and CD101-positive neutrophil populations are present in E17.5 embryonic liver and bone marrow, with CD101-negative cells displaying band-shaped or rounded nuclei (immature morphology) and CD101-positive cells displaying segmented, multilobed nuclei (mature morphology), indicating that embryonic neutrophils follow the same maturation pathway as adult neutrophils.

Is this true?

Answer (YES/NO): YES